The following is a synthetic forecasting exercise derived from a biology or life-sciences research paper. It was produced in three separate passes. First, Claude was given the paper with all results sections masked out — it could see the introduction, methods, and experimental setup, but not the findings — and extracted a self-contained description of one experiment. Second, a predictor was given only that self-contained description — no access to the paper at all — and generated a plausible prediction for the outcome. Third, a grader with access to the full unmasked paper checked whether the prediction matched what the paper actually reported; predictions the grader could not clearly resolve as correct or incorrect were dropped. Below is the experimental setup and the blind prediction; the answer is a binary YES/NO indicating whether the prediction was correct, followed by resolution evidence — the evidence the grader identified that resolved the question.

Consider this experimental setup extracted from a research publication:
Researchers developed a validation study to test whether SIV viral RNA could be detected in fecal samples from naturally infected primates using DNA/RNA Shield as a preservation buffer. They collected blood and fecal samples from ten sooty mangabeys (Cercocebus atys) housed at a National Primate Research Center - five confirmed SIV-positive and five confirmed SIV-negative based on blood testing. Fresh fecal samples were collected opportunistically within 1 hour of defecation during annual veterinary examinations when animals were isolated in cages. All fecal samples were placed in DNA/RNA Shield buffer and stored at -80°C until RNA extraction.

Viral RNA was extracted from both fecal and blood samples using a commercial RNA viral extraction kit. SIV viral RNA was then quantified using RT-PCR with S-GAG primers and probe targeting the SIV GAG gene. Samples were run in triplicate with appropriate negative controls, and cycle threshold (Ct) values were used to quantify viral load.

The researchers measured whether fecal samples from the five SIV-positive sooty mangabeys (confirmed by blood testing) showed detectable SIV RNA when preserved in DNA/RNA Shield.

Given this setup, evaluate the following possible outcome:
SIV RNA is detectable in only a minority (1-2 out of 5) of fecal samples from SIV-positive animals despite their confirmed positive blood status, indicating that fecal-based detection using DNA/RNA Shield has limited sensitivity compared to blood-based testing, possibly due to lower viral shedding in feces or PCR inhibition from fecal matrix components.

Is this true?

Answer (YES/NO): YES